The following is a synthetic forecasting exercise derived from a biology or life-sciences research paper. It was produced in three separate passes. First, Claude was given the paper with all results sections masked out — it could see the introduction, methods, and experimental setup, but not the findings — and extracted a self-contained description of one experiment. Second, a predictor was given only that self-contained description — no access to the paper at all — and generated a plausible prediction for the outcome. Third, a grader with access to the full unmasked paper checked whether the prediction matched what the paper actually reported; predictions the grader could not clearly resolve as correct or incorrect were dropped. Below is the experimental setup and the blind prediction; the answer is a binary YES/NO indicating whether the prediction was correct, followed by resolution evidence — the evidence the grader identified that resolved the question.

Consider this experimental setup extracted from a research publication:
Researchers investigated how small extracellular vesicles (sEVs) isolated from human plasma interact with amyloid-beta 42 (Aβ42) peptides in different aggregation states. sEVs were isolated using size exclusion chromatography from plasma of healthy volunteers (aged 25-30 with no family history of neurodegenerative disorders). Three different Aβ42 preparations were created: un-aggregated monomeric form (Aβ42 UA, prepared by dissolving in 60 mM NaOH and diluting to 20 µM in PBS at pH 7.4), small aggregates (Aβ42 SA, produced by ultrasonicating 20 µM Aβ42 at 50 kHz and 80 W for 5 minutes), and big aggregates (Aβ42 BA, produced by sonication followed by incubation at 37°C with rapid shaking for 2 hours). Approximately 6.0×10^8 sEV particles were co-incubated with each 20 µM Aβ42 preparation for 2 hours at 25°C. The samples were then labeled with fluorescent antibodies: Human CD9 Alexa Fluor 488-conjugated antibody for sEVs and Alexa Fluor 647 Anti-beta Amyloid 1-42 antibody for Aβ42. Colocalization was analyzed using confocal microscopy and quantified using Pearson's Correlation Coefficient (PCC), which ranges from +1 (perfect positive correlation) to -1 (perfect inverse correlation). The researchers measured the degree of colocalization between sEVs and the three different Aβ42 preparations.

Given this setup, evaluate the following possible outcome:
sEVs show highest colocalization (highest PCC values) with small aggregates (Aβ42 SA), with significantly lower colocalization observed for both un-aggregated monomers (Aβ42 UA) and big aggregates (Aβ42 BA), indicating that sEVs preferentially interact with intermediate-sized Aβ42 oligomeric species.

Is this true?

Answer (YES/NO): YES